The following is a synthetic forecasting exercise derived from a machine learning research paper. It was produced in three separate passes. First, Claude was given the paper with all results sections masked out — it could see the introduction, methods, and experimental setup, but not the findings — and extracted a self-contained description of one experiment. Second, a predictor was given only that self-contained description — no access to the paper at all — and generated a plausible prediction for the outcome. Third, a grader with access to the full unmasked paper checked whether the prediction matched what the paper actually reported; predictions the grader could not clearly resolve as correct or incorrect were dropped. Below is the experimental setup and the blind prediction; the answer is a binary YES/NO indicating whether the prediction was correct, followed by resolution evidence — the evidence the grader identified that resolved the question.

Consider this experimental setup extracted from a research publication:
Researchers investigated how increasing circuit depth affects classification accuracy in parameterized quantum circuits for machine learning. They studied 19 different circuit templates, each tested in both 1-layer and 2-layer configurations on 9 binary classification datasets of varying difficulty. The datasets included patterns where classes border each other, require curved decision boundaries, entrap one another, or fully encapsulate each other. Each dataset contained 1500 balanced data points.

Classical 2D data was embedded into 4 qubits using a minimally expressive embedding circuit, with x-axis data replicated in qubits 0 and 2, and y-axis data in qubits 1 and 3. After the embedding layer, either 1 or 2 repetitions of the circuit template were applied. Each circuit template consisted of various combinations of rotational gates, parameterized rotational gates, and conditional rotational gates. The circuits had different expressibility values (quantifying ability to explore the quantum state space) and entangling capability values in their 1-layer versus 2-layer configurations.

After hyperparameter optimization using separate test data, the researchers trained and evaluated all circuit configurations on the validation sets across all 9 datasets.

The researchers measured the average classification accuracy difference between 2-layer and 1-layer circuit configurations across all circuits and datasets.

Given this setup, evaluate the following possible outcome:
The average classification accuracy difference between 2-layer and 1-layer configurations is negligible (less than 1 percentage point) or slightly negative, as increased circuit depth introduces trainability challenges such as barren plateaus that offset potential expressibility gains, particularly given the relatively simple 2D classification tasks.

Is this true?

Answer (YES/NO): NO